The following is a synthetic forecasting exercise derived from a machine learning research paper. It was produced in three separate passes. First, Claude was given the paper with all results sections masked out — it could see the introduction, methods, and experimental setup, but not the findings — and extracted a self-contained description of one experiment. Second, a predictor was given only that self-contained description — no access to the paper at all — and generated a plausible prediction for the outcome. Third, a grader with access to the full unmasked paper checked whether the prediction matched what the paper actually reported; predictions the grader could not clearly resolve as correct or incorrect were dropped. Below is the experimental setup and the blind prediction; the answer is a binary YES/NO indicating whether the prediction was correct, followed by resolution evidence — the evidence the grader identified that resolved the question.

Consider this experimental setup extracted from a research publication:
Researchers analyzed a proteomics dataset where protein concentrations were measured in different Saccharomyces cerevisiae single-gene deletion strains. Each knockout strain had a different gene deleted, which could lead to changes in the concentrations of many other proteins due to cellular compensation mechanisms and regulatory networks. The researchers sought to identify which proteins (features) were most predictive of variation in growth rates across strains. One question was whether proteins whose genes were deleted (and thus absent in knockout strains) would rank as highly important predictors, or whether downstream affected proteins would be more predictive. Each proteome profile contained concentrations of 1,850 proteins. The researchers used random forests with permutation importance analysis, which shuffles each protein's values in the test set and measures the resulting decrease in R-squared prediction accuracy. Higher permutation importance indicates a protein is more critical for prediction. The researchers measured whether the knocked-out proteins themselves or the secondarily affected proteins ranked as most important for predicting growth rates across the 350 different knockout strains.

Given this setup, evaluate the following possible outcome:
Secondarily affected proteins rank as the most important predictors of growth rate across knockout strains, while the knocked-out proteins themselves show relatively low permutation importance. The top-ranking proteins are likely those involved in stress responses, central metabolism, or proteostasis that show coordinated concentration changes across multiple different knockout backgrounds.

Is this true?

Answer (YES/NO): YES